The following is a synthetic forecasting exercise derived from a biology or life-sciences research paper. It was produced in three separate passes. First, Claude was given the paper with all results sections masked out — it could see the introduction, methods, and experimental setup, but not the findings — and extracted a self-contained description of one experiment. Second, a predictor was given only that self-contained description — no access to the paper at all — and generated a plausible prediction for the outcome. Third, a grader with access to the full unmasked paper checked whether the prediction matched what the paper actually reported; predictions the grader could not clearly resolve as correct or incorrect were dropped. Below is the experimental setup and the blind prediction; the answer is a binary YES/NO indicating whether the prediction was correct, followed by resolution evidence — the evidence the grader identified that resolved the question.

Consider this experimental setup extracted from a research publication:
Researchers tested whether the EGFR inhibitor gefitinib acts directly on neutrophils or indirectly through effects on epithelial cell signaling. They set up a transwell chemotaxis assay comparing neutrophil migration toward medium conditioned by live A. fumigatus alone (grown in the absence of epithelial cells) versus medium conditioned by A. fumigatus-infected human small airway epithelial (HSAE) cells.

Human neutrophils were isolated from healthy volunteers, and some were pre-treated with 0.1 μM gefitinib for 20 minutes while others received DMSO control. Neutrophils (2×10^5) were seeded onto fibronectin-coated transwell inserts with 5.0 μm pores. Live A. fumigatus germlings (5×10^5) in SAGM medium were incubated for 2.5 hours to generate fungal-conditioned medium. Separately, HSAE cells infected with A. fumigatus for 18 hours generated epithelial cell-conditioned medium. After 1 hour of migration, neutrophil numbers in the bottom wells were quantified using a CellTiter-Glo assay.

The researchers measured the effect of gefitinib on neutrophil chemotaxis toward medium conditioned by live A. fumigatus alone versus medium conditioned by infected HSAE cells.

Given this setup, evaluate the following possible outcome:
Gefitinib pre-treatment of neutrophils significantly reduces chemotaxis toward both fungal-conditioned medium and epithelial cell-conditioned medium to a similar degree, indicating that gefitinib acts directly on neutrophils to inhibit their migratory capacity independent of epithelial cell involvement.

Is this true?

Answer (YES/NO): NO